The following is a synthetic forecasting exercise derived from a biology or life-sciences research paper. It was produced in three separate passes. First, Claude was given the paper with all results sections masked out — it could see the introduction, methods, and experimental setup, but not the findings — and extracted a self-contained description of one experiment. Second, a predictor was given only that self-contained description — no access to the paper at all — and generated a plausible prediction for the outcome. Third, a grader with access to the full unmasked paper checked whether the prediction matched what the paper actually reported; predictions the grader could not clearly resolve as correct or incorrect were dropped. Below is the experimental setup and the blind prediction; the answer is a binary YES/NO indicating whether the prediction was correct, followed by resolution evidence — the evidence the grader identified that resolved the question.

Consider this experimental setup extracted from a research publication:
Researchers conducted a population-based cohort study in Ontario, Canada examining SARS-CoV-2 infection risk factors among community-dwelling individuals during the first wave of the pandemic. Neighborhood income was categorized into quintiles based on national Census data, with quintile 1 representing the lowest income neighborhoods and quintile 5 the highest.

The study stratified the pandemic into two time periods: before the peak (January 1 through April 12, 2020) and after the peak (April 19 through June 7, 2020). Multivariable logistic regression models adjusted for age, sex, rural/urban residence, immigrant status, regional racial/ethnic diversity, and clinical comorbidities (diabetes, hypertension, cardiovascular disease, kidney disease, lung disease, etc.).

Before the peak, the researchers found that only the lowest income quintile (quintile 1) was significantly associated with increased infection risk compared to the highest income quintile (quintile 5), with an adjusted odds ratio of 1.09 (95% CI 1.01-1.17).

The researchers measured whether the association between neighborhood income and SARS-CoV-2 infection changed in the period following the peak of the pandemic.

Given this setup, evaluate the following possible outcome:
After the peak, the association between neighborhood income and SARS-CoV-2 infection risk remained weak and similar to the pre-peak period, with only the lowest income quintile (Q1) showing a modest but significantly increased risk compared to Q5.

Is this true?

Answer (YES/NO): NO